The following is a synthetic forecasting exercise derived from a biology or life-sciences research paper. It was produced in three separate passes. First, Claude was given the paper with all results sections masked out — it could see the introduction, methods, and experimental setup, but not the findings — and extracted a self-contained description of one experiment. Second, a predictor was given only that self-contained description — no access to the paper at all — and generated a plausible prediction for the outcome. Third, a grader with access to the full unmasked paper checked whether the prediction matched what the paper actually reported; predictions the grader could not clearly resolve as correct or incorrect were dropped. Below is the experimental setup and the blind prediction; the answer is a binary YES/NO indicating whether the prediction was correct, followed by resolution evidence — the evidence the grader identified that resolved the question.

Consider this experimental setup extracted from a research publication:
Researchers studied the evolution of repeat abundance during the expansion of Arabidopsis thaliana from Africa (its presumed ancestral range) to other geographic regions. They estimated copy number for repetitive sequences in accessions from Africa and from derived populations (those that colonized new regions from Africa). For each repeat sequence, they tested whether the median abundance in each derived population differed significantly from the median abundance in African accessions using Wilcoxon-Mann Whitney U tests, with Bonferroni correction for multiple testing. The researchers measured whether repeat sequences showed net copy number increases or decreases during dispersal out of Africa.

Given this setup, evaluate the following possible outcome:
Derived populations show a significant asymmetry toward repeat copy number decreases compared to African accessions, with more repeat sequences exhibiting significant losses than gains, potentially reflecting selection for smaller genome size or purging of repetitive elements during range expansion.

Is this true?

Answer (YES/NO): NO